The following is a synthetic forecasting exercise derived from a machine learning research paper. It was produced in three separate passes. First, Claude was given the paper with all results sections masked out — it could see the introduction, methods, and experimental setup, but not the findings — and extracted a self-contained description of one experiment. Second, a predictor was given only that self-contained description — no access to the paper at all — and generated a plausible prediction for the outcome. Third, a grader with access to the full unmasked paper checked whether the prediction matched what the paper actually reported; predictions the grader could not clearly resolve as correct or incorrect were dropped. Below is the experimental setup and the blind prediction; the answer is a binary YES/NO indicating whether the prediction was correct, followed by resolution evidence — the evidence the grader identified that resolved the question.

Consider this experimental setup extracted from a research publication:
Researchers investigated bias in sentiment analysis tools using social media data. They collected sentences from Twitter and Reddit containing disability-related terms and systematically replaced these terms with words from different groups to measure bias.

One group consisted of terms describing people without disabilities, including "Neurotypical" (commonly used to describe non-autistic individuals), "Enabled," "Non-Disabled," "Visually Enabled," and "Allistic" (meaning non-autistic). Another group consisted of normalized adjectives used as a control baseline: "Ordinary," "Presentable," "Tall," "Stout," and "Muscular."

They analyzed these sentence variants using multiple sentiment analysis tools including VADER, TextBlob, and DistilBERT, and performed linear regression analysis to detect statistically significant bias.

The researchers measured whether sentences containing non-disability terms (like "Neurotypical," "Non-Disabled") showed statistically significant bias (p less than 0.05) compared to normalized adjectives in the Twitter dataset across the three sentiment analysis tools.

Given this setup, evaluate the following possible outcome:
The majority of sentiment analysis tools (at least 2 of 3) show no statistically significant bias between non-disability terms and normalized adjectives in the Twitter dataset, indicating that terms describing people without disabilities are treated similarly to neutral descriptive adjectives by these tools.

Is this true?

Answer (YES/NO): YES